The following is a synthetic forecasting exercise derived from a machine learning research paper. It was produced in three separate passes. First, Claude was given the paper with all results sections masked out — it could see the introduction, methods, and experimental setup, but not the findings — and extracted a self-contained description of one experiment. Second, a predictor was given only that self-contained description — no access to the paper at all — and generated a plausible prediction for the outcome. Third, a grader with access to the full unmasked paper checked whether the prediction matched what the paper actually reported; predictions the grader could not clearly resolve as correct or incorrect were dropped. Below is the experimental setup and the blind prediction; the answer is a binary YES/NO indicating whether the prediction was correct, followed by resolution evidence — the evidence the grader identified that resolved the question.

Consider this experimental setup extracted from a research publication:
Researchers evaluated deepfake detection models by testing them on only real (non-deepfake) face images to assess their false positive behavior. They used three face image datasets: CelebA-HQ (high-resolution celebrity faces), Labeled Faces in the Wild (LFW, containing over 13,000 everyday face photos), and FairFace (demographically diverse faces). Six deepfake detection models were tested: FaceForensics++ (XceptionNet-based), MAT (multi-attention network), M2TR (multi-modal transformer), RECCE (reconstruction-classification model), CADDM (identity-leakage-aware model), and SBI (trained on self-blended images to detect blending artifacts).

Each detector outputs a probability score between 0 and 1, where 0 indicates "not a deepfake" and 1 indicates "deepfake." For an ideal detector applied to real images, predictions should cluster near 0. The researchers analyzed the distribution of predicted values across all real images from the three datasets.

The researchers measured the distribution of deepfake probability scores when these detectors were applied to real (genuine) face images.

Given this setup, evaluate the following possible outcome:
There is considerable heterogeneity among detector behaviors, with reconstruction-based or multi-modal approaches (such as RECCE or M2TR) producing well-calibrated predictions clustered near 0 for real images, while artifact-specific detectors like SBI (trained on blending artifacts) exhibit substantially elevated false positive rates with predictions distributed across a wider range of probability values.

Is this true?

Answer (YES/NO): NO